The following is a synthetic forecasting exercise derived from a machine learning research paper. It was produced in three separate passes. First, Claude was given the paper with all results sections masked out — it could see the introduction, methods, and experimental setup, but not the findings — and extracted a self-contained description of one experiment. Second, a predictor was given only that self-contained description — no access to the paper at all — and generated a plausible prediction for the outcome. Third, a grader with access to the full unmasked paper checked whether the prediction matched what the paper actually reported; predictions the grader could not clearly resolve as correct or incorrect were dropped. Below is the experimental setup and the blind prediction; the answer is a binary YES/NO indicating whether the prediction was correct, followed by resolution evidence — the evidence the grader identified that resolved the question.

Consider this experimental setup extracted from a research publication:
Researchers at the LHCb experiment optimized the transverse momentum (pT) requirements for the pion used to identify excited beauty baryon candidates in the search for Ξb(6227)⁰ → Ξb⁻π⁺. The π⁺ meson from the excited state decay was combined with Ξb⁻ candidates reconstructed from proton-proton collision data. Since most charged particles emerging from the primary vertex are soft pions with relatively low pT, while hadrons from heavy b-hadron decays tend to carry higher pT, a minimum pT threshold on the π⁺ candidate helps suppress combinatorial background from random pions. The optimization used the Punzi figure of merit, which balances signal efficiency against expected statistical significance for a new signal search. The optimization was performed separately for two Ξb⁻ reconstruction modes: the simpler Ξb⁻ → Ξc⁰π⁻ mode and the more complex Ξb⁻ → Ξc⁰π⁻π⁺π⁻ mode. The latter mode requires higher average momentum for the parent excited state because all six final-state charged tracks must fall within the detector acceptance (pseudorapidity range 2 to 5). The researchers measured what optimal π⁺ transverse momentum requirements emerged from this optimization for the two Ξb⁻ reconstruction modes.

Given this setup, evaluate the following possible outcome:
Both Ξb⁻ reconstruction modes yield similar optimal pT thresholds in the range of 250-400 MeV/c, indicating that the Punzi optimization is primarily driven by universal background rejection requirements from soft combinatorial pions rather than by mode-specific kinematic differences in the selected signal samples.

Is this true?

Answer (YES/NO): NO